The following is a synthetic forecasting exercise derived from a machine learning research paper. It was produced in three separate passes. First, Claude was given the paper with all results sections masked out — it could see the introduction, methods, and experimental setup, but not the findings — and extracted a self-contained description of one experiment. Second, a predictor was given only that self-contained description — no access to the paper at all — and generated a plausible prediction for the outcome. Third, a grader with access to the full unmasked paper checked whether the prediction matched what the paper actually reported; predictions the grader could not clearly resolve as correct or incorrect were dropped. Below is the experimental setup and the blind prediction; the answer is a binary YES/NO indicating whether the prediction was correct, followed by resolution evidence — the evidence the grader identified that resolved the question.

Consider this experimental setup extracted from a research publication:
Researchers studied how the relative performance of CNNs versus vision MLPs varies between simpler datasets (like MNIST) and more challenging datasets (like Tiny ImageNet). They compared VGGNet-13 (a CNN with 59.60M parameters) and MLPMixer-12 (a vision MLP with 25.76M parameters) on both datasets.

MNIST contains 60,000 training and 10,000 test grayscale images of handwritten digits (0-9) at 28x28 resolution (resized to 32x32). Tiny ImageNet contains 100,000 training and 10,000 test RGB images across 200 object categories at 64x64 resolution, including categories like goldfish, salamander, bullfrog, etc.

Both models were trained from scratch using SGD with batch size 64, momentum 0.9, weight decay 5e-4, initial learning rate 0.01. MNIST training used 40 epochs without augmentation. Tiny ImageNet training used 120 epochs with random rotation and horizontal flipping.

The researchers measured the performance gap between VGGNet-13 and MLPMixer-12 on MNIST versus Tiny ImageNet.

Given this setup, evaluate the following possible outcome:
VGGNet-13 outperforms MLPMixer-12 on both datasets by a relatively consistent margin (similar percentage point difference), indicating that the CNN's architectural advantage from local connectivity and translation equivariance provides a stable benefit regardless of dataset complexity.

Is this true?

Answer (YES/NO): NO